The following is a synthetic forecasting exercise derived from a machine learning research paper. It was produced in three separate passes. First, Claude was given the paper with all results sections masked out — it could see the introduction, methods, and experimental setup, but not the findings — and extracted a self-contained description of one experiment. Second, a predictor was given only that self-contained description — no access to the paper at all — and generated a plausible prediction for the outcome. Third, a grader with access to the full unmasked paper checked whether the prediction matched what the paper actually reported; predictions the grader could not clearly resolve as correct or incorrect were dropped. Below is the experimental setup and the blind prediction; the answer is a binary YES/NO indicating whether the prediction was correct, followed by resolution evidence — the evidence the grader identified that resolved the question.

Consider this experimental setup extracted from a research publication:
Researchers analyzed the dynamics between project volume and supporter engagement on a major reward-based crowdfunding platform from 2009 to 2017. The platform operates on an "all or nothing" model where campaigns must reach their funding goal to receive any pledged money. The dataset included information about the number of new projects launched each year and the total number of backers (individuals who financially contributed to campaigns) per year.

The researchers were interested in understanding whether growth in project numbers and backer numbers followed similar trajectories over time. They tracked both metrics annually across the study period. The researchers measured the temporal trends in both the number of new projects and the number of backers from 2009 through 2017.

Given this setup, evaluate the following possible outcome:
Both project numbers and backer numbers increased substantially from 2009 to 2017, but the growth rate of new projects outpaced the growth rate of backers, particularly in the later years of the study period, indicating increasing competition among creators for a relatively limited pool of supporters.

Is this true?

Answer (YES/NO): NO